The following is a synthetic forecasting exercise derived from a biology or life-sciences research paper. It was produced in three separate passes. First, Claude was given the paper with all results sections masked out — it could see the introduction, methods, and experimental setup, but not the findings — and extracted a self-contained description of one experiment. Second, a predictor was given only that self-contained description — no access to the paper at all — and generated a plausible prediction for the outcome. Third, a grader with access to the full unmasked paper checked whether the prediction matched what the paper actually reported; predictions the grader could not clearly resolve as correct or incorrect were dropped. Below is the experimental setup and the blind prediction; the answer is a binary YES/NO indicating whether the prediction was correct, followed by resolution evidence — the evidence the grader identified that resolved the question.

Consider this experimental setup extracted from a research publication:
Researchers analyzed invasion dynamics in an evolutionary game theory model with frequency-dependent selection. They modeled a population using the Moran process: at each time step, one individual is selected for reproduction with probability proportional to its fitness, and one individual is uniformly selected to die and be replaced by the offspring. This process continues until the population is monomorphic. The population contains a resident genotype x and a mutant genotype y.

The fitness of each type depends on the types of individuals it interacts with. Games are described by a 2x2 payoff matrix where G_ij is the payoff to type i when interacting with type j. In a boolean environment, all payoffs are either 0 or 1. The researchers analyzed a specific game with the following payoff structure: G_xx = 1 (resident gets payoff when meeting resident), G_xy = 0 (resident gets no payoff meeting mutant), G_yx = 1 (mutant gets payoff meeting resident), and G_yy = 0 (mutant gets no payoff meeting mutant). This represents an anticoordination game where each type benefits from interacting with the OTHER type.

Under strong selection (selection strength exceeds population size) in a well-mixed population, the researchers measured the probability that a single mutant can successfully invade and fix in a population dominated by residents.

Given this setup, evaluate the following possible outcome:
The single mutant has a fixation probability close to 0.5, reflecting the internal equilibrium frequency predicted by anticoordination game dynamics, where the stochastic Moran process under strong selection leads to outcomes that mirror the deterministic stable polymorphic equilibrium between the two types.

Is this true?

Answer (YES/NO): NO